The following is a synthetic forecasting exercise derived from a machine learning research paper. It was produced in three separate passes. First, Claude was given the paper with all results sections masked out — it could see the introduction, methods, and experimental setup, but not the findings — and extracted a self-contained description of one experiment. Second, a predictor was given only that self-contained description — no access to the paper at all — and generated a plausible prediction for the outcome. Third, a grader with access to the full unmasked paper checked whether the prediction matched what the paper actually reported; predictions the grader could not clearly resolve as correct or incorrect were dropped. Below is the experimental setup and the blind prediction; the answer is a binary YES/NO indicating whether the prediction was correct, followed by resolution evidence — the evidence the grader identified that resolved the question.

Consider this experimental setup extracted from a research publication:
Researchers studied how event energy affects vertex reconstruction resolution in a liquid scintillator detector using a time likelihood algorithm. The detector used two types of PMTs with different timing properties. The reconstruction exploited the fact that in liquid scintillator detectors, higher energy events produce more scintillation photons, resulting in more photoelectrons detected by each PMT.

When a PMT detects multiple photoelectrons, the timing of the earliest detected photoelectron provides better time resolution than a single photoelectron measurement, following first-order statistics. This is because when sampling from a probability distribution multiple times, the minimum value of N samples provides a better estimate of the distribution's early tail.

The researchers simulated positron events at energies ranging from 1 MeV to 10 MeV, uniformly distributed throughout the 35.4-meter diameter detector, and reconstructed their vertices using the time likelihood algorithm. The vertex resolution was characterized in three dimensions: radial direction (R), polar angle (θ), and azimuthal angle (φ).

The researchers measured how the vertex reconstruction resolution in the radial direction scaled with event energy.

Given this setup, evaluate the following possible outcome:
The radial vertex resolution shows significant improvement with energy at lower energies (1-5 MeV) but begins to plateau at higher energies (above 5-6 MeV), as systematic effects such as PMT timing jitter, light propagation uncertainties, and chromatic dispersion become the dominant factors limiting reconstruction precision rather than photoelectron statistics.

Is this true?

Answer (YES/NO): NO